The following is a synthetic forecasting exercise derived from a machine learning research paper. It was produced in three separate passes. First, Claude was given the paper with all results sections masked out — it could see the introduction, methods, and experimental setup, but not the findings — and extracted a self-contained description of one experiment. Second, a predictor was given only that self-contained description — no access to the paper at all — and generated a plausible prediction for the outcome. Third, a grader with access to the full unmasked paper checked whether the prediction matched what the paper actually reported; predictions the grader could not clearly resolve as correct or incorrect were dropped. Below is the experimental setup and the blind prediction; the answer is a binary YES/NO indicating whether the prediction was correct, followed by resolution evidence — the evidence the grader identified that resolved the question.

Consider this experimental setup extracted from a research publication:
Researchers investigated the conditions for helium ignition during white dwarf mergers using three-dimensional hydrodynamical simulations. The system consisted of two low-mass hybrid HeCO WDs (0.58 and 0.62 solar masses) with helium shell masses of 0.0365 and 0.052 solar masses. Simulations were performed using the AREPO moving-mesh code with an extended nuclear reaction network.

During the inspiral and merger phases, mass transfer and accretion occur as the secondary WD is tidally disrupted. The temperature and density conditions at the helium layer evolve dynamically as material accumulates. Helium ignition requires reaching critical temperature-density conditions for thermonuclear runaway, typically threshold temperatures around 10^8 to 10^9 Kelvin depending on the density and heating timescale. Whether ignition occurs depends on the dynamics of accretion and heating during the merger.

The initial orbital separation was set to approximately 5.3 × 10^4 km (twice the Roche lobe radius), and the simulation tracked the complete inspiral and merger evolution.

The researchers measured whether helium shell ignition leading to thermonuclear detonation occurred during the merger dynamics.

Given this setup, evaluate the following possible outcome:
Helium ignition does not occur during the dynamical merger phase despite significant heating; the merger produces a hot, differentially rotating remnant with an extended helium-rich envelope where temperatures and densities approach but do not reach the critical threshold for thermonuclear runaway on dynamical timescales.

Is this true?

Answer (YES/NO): NO